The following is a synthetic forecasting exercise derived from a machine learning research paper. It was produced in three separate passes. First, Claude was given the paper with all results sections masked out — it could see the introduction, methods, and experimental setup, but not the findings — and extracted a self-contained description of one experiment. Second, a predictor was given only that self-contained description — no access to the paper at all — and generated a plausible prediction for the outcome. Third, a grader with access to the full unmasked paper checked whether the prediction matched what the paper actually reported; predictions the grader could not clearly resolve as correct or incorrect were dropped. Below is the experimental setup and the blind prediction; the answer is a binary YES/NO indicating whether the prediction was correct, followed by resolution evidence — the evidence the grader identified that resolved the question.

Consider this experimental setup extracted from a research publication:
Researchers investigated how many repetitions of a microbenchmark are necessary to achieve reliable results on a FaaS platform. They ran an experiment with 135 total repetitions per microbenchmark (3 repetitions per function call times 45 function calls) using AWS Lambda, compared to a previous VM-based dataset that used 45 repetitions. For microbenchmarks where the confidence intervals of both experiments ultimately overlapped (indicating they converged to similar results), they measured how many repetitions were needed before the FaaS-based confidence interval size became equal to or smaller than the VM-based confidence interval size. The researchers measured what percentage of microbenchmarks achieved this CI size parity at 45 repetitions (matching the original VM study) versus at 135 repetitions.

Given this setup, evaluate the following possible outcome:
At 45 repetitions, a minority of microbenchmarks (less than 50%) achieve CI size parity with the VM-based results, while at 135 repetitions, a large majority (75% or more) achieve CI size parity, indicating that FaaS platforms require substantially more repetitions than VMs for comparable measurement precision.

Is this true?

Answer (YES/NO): NO